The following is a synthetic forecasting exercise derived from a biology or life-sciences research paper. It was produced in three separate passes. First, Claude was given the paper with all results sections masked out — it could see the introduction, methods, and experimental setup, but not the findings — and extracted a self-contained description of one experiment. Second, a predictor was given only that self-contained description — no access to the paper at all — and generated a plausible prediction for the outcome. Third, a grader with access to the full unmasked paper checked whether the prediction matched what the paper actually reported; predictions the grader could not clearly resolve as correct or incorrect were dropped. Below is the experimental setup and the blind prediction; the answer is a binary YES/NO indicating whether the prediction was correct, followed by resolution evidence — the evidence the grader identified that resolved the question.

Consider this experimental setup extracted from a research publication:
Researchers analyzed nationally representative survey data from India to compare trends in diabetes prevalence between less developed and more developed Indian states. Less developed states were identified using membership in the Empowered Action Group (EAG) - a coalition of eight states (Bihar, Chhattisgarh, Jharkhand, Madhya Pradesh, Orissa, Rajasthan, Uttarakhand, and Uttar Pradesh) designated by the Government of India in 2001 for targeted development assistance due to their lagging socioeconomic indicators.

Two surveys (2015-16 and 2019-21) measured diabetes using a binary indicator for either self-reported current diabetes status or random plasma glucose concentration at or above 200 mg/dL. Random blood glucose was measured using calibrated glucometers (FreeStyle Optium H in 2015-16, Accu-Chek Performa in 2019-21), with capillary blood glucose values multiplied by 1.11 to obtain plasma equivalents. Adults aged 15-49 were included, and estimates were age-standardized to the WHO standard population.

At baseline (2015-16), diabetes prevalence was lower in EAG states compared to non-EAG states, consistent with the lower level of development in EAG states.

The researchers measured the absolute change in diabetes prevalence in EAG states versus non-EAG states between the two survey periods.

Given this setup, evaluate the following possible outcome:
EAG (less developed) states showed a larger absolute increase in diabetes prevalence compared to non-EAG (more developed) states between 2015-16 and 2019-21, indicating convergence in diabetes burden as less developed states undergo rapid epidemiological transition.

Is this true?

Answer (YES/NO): NO